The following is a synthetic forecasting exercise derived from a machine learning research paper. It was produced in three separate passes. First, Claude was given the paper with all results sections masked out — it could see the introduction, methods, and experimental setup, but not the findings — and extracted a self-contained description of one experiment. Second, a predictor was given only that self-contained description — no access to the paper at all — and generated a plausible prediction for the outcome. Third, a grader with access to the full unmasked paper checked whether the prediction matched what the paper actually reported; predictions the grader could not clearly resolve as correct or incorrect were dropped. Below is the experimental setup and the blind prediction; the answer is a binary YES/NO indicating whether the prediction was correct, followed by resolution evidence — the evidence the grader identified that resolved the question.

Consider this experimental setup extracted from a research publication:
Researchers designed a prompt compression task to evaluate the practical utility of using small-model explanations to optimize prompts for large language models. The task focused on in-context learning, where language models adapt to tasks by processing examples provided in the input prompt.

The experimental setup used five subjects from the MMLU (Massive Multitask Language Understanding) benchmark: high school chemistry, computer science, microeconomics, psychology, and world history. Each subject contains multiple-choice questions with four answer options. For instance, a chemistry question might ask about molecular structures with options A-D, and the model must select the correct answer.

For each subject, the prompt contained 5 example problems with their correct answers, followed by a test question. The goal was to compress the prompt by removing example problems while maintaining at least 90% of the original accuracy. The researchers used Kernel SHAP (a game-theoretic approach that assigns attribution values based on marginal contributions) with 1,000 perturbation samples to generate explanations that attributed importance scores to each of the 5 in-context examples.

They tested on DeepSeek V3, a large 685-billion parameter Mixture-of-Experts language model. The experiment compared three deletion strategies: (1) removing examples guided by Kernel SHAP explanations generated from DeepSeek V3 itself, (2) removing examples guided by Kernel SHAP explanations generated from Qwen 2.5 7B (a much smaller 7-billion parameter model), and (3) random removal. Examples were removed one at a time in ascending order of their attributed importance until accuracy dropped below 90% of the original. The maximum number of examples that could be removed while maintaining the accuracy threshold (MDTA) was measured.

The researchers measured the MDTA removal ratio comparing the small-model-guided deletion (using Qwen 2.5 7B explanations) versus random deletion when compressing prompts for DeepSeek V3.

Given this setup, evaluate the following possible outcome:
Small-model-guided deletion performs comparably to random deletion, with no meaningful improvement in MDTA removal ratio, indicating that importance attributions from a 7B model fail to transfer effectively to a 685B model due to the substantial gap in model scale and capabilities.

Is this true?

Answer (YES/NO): NO